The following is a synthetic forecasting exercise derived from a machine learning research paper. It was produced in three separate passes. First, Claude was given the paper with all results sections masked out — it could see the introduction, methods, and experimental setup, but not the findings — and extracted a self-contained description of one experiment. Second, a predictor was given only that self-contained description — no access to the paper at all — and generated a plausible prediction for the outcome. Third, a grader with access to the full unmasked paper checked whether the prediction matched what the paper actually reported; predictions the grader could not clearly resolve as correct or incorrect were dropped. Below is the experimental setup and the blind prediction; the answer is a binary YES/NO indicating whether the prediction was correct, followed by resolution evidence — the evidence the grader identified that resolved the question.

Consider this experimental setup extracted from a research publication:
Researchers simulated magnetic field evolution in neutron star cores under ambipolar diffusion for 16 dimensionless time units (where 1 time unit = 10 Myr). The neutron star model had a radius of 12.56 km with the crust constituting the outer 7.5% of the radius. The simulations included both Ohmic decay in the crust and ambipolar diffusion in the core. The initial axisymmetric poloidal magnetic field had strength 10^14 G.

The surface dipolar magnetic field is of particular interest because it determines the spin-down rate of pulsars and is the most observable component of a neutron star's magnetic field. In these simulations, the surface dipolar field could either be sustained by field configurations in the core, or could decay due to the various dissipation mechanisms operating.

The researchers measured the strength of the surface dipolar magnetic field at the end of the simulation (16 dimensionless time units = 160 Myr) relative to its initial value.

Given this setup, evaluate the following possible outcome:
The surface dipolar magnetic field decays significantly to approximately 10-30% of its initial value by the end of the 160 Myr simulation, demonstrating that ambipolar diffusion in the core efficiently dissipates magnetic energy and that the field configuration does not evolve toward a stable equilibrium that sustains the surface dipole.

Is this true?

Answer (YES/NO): YES